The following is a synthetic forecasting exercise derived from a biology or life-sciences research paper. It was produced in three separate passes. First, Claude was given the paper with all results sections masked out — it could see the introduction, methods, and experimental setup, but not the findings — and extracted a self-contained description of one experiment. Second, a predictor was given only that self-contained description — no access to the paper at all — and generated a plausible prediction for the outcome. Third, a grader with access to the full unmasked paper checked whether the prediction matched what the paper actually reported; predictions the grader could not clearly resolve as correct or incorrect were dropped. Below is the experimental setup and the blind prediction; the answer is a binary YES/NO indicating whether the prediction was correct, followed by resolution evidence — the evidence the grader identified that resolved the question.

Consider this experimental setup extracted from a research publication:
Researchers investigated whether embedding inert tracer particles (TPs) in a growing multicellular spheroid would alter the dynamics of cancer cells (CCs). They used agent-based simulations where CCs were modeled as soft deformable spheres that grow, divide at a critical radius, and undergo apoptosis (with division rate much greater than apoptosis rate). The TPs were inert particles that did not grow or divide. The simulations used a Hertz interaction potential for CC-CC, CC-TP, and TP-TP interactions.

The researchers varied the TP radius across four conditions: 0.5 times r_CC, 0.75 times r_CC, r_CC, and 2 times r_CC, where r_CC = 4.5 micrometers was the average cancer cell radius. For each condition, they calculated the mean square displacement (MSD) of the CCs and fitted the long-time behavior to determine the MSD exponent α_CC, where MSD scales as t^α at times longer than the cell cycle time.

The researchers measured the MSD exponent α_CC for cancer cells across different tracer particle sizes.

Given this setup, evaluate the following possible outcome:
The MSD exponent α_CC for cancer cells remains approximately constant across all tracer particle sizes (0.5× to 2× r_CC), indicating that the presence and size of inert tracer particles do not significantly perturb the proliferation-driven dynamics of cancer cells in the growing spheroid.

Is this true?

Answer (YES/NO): YES